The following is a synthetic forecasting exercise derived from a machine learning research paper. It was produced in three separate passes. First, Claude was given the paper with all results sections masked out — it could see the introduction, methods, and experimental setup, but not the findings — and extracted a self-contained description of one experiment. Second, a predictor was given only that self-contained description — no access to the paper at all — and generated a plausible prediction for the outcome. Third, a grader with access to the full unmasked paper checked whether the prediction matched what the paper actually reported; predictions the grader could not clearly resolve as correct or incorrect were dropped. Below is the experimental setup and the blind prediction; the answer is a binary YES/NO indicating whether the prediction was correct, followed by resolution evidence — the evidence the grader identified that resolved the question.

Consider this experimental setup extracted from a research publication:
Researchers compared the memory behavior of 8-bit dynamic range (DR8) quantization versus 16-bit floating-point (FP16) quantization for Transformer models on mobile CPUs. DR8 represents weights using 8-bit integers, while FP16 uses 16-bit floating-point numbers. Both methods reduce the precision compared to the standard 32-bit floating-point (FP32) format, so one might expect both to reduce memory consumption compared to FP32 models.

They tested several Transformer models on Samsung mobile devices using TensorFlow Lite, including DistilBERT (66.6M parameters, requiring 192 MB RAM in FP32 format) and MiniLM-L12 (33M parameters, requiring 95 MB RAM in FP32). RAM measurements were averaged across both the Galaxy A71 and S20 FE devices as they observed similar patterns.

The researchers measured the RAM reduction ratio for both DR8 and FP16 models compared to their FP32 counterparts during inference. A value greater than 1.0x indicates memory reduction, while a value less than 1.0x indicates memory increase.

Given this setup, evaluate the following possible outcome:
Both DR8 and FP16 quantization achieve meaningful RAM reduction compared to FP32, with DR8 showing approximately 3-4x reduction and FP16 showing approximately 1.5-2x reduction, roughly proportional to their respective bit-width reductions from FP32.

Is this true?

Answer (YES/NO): NO